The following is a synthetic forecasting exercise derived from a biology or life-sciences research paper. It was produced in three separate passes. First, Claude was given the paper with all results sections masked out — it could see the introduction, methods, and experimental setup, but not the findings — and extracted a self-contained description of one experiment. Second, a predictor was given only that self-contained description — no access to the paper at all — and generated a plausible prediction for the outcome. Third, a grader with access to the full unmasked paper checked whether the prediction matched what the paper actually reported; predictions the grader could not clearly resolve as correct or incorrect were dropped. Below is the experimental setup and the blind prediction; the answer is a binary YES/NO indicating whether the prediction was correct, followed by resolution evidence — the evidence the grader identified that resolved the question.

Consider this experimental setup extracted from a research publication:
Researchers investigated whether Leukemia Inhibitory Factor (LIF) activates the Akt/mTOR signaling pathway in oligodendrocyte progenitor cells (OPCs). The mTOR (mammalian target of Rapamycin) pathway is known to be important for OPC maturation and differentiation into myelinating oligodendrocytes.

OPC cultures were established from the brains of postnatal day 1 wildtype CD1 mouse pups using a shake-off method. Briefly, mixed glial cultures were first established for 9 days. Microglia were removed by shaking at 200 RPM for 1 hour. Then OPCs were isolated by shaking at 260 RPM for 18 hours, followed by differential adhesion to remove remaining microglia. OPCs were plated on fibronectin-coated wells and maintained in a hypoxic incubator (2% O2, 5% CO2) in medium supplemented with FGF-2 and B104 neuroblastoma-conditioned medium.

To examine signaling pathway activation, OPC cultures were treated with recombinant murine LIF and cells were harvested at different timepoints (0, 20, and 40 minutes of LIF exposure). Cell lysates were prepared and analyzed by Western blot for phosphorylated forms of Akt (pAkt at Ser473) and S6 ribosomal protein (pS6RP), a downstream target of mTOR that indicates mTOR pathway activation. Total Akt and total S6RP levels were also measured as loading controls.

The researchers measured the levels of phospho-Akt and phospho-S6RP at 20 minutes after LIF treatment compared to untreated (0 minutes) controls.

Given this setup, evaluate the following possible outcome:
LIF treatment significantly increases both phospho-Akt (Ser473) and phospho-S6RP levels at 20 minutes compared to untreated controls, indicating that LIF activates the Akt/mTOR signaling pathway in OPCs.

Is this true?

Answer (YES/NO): YES